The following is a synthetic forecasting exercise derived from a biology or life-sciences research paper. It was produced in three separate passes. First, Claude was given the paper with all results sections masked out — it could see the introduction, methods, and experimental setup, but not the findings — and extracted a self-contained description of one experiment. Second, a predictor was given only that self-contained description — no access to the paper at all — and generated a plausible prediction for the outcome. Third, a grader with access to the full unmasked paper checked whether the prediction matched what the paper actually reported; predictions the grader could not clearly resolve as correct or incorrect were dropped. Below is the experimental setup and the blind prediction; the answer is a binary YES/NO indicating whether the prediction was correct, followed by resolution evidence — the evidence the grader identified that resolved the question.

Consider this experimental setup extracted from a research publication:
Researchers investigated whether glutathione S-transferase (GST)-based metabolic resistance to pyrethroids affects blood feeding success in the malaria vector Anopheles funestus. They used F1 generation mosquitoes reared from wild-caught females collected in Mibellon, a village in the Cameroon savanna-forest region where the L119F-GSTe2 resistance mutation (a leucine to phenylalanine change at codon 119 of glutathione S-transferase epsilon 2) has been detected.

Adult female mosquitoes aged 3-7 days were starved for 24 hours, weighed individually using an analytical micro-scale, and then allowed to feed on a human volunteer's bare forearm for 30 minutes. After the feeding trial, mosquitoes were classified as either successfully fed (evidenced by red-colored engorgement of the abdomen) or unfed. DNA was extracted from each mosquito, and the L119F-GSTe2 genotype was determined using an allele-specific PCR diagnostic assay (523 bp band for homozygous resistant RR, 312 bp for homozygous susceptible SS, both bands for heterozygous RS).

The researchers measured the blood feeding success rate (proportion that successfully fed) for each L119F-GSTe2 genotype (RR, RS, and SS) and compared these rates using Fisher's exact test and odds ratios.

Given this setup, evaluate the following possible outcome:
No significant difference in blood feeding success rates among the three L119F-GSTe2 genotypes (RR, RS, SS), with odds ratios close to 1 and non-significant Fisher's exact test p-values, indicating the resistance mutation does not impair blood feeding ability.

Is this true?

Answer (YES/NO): YES